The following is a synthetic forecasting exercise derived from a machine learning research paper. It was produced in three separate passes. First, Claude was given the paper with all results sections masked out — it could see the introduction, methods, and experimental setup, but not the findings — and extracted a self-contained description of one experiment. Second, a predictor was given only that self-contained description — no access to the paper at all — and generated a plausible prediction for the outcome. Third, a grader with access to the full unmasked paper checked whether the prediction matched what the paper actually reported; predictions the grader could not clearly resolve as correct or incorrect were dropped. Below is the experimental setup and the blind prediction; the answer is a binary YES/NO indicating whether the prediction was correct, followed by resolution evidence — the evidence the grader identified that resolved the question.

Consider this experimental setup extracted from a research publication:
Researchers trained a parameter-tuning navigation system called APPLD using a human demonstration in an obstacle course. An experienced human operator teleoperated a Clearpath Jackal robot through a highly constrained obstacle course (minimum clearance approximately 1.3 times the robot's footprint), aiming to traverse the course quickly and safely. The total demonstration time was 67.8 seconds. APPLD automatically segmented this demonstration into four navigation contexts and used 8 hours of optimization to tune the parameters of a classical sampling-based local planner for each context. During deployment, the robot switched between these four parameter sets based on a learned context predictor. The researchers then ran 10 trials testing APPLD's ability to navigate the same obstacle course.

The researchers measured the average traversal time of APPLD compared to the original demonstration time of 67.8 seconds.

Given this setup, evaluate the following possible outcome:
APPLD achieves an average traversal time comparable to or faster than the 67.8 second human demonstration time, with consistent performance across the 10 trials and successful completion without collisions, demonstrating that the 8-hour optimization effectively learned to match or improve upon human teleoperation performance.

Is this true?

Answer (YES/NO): NO